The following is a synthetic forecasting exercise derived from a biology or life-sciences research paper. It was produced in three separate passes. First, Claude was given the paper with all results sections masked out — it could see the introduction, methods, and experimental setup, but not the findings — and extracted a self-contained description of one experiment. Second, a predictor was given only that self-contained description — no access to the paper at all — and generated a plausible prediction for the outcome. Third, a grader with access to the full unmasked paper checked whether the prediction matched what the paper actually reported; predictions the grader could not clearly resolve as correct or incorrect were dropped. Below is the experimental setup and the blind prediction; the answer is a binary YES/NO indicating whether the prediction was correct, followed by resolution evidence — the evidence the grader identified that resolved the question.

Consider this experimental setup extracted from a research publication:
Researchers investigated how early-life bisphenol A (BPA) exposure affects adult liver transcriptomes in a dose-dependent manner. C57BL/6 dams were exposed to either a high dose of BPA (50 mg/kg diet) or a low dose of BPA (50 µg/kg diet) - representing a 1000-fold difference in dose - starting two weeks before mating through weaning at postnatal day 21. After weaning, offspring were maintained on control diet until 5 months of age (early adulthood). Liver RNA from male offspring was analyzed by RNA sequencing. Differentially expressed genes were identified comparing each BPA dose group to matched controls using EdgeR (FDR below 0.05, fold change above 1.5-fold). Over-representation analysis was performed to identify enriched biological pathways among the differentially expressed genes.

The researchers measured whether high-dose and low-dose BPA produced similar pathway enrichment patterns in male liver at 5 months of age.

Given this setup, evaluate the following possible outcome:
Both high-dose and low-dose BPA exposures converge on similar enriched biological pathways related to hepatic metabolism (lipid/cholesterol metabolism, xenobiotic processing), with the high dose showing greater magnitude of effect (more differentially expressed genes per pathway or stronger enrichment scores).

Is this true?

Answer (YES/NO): NO